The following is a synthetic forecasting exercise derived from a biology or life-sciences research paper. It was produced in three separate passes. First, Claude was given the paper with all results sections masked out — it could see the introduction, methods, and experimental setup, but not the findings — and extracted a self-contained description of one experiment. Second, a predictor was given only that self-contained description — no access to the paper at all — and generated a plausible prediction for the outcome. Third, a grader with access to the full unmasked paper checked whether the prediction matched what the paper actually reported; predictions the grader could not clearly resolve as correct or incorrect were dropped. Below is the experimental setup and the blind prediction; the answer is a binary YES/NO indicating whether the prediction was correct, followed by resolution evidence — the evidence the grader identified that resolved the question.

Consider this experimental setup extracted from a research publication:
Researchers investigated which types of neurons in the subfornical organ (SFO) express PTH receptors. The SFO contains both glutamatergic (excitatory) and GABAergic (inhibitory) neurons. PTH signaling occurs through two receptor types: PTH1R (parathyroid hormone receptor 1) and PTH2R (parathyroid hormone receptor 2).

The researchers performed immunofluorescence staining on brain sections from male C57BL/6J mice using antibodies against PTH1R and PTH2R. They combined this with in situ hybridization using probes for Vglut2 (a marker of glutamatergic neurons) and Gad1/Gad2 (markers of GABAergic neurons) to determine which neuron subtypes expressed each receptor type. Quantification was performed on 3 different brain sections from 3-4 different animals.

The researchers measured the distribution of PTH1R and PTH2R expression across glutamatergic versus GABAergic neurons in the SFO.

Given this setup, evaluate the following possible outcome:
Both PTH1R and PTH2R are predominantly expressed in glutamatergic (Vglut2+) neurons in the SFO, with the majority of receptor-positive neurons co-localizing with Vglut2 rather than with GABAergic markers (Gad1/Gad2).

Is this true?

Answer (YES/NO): NO